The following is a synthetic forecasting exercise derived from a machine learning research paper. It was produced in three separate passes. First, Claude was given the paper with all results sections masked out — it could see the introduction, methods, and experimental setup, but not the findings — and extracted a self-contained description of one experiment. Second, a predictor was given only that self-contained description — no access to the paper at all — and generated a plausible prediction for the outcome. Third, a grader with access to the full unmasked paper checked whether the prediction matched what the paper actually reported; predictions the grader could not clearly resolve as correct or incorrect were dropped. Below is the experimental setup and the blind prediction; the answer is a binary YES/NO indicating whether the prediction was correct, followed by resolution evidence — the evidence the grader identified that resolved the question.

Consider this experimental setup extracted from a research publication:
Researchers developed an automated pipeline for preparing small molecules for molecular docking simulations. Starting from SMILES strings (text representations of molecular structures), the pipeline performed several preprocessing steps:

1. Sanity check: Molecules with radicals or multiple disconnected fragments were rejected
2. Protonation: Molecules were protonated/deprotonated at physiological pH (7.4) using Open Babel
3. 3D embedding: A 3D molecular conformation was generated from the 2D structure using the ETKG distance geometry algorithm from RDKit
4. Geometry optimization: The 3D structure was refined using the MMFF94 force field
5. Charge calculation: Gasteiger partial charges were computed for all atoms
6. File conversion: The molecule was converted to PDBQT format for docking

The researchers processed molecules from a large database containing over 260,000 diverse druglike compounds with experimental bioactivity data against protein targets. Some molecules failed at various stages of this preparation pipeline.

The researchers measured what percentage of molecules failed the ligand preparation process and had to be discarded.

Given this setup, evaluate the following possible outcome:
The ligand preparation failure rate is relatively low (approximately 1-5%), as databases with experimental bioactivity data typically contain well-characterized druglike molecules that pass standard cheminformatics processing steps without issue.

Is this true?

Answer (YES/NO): YES